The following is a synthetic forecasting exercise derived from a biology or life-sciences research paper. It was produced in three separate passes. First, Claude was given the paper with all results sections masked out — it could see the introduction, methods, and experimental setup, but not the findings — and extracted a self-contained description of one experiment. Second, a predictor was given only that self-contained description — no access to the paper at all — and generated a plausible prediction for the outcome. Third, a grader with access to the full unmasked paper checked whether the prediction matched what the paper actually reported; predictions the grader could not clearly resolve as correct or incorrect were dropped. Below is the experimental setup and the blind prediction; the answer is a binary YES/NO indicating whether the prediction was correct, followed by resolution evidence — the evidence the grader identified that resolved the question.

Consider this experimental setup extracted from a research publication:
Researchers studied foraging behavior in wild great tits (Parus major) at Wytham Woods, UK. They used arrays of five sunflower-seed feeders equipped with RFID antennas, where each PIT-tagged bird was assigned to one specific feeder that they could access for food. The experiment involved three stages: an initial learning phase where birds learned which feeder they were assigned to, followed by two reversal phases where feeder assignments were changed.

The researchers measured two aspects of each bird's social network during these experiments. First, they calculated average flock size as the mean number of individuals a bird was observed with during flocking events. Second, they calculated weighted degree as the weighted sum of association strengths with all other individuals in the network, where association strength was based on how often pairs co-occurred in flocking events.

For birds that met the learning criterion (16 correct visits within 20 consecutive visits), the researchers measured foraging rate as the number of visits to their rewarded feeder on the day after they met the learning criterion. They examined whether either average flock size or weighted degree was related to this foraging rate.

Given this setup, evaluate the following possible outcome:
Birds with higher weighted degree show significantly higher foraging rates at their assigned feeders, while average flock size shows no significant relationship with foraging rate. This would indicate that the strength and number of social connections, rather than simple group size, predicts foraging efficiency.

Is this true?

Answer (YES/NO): YES